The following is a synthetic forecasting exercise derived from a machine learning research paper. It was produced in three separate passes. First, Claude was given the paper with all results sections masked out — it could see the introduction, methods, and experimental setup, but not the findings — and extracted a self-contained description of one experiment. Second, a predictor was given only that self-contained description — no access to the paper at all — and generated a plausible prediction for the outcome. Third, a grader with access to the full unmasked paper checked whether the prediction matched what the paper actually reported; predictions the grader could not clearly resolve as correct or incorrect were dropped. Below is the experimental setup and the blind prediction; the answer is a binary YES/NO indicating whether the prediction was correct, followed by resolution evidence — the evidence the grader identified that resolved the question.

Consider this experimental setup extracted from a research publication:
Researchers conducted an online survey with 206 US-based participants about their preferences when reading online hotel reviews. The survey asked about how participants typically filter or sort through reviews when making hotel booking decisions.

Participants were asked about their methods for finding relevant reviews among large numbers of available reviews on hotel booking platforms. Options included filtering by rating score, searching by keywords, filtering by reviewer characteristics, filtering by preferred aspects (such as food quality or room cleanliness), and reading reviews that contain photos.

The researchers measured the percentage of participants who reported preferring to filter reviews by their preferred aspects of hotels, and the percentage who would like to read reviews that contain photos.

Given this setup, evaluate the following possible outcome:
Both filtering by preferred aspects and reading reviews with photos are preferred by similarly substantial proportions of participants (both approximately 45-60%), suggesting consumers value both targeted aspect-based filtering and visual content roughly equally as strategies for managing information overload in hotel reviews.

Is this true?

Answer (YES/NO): NO